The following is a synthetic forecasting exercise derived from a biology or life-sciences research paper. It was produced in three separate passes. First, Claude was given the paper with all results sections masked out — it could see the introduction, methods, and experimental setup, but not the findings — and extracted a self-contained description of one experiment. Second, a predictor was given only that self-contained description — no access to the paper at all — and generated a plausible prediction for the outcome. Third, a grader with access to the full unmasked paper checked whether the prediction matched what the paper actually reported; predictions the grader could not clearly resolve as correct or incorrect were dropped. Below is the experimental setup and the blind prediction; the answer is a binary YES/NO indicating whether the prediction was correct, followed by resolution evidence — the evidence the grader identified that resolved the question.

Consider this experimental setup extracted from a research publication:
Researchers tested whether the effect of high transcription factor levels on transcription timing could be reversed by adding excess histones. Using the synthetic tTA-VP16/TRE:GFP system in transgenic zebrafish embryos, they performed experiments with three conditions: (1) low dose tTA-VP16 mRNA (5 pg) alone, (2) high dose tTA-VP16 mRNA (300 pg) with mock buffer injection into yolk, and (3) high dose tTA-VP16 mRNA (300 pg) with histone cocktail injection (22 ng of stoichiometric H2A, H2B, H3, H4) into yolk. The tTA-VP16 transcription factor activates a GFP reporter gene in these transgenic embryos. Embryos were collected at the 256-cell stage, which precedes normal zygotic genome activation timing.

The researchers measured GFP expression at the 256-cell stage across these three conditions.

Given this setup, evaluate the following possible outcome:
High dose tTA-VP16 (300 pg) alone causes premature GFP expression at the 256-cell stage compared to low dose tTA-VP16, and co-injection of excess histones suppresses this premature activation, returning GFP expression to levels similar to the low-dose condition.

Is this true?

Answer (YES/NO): NO